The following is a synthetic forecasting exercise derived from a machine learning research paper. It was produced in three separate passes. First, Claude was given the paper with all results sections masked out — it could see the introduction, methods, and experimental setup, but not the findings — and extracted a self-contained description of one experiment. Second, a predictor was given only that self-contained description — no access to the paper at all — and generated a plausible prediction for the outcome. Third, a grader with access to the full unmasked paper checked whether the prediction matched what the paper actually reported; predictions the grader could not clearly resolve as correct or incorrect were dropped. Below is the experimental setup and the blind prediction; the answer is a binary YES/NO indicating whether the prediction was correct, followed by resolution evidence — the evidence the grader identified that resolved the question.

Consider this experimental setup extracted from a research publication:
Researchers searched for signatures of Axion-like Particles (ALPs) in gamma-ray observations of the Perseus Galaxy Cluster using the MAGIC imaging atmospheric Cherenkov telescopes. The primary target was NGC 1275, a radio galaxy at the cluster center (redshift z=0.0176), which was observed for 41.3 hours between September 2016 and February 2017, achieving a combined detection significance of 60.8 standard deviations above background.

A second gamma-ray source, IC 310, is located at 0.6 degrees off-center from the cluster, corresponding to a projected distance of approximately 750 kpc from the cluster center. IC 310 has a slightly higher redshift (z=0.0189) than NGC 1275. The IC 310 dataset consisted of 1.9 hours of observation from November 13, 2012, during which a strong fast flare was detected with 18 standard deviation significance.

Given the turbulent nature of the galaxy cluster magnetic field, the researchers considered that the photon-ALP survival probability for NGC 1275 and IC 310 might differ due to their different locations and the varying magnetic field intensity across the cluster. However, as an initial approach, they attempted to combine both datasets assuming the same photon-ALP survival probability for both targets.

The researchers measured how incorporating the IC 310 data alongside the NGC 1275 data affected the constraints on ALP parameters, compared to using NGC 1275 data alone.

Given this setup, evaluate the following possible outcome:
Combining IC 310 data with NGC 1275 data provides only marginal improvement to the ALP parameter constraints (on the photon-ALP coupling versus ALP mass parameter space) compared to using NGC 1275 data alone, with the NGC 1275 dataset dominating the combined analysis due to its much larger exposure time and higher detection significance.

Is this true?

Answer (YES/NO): YES